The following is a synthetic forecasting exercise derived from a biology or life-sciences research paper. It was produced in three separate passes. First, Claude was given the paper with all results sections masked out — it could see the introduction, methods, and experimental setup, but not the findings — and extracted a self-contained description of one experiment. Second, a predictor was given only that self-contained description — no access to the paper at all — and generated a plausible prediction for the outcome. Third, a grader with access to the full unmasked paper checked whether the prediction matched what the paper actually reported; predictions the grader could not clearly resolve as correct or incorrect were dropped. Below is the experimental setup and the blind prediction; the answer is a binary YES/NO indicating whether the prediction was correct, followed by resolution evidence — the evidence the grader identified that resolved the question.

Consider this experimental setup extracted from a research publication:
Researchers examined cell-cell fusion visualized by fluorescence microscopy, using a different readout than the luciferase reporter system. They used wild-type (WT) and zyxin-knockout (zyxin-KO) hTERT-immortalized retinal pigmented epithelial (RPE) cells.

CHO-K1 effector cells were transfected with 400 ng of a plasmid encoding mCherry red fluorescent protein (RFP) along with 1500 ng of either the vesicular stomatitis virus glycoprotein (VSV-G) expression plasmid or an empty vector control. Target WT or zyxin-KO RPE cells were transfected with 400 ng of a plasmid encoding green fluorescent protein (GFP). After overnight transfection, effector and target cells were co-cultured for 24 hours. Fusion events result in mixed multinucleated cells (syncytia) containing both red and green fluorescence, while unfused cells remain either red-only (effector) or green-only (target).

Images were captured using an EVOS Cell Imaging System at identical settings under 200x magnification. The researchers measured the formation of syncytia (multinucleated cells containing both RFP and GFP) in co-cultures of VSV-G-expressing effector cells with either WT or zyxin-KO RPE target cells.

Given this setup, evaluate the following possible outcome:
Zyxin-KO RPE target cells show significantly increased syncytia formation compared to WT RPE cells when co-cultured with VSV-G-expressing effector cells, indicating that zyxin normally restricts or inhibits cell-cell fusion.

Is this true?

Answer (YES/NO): YES